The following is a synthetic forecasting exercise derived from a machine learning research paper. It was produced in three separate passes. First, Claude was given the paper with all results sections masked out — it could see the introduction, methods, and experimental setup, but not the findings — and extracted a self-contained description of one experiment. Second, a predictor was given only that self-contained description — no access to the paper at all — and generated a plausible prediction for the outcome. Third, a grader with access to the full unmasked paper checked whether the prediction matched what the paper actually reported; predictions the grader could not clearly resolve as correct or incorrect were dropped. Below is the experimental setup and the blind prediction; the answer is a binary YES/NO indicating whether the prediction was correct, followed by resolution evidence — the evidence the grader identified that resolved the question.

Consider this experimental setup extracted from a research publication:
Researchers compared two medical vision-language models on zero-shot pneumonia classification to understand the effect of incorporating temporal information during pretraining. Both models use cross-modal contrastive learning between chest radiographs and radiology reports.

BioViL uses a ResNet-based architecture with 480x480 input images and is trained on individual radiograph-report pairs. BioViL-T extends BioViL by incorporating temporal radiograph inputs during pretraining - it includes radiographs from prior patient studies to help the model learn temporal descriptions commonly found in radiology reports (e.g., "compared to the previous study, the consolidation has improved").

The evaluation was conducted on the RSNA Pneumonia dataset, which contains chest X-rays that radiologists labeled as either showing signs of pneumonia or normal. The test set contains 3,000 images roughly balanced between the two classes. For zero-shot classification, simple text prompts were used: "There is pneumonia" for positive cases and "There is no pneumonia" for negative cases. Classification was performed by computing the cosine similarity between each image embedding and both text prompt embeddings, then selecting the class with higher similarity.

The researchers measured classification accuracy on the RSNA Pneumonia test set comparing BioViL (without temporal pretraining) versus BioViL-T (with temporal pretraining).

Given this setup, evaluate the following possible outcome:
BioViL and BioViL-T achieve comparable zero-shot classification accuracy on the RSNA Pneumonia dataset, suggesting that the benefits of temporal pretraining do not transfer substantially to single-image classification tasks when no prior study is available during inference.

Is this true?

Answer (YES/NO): NO